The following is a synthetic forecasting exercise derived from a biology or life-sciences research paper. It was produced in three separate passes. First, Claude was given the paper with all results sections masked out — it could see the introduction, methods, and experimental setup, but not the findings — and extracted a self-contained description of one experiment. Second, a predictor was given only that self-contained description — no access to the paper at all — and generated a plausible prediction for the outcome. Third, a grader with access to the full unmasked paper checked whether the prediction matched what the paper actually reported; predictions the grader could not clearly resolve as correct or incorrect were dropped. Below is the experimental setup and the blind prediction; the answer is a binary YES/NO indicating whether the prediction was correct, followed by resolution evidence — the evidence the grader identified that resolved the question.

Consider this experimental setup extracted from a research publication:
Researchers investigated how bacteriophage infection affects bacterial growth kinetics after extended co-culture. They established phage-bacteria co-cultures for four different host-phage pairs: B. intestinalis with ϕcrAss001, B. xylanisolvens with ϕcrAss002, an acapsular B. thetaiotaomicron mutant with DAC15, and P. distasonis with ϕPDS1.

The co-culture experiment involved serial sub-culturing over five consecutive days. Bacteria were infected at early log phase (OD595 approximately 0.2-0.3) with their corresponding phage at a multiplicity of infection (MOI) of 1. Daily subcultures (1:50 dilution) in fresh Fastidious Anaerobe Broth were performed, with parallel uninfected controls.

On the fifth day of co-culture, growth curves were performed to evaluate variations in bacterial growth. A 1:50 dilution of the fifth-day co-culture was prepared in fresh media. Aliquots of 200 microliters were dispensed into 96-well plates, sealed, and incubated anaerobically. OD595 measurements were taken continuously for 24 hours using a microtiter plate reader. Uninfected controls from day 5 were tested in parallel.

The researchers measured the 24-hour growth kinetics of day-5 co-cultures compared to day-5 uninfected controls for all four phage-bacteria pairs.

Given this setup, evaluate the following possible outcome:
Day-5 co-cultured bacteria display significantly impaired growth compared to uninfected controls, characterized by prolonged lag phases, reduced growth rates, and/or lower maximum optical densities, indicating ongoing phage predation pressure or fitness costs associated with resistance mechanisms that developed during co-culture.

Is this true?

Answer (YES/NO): NO